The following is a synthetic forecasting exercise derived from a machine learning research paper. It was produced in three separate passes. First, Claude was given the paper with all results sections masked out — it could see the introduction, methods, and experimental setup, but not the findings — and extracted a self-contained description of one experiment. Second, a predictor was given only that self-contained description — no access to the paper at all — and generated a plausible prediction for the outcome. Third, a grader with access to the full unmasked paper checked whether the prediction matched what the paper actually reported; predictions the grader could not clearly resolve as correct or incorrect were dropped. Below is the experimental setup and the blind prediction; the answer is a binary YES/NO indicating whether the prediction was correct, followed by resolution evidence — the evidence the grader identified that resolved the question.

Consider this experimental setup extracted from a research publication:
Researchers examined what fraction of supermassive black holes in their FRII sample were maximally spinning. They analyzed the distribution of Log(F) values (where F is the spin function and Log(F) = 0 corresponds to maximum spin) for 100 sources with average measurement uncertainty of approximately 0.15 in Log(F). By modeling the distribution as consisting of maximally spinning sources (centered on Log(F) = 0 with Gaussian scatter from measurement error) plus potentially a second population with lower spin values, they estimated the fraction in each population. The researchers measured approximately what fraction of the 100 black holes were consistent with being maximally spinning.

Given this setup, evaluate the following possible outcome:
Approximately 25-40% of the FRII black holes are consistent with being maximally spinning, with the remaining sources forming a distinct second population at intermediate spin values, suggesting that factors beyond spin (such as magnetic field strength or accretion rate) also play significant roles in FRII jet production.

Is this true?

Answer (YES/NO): NO